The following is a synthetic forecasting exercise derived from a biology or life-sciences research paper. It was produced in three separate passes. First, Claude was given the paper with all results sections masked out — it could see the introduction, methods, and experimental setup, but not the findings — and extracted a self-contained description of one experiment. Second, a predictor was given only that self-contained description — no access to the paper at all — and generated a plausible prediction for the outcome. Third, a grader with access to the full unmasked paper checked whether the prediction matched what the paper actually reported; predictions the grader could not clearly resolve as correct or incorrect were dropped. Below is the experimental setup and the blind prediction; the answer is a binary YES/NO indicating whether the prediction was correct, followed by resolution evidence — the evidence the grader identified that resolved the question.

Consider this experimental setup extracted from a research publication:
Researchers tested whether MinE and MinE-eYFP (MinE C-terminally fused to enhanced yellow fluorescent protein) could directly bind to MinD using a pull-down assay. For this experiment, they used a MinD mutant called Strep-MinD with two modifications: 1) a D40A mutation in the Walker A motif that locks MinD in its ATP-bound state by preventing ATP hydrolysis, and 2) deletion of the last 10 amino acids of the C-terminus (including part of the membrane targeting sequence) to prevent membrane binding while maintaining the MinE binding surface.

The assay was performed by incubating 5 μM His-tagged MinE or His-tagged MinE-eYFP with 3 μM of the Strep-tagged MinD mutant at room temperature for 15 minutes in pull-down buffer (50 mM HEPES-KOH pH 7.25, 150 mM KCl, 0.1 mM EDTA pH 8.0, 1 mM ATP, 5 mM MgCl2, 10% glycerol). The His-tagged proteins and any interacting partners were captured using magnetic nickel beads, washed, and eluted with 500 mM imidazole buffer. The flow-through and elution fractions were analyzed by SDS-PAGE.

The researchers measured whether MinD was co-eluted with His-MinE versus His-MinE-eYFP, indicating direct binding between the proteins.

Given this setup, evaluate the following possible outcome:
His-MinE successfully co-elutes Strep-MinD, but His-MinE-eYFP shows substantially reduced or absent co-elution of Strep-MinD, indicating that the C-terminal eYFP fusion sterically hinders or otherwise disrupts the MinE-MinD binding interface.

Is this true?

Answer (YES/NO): NO